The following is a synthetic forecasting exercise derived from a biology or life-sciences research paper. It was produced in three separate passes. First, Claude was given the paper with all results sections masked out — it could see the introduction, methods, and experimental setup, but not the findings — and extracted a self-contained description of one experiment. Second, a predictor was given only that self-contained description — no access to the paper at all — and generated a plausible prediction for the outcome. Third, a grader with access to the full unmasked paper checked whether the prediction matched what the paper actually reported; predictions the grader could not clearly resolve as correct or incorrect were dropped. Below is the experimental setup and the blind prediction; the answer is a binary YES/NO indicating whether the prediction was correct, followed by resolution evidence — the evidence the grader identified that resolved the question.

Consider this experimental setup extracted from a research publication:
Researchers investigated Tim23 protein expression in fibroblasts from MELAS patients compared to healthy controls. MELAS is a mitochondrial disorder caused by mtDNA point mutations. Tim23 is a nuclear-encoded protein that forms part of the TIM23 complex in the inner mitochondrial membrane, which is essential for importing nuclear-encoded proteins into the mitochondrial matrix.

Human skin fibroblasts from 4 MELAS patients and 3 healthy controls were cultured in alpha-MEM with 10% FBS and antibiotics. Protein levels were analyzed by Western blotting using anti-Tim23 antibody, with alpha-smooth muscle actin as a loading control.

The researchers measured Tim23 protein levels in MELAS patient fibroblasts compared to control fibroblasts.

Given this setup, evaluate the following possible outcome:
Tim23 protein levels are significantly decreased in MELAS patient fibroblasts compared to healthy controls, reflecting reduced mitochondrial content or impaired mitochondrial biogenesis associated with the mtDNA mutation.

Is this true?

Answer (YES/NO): NO